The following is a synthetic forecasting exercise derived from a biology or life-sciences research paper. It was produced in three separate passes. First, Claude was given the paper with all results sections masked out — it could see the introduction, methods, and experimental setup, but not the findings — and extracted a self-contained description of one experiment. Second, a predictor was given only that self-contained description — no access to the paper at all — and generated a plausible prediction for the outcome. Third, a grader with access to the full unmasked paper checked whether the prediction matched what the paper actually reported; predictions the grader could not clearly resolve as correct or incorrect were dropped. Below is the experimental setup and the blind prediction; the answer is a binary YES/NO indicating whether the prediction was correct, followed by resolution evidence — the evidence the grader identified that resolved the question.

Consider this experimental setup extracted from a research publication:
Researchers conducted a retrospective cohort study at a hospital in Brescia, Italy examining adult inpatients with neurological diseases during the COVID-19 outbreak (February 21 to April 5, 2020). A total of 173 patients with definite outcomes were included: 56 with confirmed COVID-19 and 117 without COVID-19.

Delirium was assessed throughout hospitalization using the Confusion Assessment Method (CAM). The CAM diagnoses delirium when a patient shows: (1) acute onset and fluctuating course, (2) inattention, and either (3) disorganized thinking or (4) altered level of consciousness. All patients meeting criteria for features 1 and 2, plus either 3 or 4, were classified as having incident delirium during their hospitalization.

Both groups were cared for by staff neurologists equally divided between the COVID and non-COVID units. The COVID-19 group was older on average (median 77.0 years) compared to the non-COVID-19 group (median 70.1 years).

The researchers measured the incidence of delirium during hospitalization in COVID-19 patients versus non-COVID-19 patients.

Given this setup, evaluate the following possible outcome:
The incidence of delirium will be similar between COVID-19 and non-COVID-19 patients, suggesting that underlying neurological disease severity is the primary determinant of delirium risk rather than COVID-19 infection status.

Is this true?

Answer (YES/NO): NO